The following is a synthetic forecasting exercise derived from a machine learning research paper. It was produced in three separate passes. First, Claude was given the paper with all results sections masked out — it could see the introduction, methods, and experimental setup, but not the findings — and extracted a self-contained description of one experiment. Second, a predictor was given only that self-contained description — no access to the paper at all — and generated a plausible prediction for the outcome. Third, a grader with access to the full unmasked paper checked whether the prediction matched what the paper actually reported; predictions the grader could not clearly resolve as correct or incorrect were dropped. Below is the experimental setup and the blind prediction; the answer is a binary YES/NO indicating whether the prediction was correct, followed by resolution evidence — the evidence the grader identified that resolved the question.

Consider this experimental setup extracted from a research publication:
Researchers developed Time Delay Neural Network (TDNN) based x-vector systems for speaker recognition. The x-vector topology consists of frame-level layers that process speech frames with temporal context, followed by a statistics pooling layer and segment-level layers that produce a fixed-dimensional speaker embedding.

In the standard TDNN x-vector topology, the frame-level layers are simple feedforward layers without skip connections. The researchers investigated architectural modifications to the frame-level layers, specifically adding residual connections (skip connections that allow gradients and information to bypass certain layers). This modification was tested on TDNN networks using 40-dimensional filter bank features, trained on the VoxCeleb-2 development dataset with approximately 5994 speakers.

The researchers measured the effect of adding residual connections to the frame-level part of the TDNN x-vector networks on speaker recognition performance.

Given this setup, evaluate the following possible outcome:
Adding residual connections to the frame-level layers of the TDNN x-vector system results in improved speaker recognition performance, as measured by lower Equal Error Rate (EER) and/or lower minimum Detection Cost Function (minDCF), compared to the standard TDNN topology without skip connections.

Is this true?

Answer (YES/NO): YES